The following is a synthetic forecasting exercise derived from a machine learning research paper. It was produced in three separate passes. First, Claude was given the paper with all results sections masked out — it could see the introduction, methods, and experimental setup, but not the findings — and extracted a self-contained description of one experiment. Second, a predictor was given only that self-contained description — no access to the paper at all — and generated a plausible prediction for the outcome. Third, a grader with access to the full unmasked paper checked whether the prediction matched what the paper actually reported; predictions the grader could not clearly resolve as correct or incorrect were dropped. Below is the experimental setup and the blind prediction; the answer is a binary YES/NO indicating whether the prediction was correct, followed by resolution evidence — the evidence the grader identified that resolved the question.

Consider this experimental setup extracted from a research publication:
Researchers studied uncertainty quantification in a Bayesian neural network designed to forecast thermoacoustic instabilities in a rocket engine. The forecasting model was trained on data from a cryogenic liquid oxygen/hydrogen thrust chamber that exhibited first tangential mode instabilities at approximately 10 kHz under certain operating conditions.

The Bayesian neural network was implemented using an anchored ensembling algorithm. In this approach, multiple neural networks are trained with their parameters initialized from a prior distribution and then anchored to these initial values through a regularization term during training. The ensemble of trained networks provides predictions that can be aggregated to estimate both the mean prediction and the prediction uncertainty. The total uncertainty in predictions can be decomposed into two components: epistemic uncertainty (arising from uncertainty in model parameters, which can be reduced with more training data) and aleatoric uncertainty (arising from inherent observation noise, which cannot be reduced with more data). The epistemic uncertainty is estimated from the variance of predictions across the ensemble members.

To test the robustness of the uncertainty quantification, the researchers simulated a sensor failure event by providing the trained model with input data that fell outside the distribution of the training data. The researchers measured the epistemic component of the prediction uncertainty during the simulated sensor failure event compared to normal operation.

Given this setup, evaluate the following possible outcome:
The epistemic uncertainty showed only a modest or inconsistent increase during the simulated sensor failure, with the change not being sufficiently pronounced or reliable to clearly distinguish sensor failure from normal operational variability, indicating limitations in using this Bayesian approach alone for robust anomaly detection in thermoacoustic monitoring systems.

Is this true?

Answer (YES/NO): NO